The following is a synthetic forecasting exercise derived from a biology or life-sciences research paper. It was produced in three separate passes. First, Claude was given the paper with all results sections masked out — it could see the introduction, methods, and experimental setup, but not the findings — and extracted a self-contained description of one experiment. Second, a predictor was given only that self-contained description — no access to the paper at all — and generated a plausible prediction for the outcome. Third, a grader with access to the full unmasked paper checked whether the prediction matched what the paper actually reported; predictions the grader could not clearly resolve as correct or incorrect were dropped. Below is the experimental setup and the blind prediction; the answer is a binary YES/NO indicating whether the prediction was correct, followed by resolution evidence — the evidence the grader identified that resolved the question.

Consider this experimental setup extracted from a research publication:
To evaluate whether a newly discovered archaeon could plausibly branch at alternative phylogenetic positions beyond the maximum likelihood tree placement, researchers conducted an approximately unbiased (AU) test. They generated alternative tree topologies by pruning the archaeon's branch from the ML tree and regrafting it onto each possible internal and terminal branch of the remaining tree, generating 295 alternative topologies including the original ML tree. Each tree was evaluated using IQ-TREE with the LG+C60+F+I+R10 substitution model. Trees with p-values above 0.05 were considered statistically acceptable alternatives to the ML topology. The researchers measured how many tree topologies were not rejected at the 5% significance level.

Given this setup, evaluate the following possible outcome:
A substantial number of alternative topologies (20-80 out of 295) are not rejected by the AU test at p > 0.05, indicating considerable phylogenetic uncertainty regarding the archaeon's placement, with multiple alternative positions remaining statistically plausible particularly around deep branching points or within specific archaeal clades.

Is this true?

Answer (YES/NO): NO